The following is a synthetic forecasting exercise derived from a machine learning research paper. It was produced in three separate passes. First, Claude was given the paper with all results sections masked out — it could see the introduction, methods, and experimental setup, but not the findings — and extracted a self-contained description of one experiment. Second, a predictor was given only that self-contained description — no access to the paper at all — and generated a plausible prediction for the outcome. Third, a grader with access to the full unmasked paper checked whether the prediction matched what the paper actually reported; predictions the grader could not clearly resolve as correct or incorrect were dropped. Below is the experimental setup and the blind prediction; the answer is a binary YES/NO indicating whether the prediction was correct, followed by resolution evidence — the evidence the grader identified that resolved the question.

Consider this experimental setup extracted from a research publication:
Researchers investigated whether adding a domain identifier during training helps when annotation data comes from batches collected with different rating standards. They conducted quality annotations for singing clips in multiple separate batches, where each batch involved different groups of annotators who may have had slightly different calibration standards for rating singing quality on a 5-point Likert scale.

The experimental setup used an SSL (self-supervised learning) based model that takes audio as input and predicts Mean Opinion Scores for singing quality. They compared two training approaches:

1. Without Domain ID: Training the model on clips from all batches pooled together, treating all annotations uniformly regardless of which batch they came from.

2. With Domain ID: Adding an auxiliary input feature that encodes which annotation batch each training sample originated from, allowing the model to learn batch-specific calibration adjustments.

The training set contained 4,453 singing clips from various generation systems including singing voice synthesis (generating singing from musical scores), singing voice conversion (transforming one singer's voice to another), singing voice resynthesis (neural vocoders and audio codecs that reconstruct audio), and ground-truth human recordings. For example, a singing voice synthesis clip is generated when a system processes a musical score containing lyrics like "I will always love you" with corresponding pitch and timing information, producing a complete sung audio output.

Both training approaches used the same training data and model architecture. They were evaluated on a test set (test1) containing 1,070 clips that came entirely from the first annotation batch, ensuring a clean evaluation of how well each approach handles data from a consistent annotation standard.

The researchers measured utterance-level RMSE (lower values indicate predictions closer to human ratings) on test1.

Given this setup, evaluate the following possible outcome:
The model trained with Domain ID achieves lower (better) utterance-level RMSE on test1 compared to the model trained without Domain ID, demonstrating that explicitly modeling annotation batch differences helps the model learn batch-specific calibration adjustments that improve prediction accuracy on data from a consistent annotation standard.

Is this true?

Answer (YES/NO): YES